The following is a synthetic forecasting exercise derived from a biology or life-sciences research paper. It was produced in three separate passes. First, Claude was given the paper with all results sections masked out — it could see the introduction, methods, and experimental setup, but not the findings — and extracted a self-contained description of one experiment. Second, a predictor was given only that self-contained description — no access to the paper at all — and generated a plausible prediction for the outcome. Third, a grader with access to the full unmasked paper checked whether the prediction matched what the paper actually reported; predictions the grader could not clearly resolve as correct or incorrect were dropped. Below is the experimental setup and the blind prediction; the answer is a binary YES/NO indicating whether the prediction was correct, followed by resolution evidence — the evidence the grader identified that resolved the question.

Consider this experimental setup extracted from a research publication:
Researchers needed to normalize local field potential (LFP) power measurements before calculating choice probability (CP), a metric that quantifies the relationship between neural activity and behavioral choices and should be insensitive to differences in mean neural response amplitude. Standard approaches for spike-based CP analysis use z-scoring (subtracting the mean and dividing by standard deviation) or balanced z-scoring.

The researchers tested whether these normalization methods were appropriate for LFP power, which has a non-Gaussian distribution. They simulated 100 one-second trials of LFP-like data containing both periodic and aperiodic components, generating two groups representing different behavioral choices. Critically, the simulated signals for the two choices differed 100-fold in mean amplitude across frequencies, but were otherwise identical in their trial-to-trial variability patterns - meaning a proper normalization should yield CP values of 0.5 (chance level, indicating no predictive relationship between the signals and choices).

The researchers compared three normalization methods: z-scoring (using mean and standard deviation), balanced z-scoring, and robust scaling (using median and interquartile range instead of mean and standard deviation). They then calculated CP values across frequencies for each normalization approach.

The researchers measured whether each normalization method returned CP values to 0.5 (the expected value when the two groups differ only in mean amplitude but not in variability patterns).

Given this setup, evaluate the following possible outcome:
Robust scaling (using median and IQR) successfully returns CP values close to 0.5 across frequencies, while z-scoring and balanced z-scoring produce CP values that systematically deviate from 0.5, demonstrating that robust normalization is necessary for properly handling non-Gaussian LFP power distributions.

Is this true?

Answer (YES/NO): YES